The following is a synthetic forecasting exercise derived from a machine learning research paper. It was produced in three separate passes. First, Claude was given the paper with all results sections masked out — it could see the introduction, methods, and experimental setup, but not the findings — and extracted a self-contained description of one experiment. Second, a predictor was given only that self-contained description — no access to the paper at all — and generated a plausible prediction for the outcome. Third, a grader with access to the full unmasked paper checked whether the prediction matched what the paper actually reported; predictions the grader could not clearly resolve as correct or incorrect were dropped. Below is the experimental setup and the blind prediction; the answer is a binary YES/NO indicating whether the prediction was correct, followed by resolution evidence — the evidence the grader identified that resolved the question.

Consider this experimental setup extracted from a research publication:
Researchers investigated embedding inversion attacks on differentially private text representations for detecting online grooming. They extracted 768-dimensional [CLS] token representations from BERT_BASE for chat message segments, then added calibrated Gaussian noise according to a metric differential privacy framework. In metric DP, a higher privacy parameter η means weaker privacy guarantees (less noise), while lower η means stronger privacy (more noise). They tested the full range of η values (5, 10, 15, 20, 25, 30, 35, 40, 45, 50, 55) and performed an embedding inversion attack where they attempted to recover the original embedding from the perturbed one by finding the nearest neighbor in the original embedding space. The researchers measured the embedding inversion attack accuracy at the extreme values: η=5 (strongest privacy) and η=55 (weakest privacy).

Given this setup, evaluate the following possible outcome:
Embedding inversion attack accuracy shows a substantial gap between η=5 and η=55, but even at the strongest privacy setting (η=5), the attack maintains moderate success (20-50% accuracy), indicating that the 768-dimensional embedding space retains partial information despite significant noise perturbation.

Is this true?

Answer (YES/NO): NO